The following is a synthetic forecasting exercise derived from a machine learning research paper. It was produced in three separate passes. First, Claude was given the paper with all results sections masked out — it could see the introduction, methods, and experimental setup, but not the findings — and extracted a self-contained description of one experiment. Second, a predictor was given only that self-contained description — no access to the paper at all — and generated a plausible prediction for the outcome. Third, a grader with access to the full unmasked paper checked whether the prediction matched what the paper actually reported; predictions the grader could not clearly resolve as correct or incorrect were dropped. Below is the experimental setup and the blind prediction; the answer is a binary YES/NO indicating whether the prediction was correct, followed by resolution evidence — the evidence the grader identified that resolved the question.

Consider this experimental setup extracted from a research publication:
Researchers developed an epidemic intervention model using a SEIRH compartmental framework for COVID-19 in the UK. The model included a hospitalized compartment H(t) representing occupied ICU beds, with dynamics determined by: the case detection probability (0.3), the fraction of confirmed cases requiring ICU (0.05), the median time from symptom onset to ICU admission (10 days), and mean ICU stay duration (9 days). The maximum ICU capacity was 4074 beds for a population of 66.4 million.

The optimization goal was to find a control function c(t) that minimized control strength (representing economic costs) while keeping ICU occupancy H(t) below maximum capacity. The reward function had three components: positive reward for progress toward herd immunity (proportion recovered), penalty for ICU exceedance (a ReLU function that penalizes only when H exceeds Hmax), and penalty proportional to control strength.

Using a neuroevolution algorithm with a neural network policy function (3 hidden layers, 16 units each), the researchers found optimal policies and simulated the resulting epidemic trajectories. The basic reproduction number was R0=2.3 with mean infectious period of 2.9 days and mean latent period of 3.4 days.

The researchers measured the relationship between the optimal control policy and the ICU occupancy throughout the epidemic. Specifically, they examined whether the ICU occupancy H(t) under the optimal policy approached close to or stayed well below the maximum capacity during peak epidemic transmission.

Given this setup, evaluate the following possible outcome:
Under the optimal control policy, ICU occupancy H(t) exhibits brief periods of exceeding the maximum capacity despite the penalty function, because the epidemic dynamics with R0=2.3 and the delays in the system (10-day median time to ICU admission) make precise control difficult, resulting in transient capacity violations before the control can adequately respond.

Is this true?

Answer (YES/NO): NO